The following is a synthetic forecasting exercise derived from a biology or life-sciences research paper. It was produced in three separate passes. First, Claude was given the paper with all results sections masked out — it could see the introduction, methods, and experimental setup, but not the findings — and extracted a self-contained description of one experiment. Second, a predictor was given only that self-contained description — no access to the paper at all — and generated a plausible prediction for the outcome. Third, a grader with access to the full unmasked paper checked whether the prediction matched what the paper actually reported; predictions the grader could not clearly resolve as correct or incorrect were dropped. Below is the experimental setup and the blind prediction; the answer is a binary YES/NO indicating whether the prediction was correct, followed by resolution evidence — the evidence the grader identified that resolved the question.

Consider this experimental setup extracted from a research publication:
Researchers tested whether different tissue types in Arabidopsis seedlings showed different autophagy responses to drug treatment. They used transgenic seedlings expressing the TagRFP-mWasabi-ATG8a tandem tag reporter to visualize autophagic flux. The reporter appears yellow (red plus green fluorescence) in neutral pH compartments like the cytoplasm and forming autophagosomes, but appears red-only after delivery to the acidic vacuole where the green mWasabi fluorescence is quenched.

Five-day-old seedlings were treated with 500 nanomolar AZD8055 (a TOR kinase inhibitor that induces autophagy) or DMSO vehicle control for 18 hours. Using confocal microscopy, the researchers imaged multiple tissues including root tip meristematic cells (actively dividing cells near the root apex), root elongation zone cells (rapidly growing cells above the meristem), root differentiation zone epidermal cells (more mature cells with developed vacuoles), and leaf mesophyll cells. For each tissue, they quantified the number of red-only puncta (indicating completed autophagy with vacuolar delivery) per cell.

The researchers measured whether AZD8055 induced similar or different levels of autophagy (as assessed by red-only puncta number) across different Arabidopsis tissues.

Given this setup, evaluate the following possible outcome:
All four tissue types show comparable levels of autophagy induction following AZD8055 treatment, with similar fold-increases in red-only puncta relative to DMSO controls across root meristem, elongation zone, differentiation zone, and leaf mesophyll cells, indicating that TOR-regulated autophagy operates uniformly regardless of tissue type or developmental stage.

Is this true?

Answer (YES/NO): NO